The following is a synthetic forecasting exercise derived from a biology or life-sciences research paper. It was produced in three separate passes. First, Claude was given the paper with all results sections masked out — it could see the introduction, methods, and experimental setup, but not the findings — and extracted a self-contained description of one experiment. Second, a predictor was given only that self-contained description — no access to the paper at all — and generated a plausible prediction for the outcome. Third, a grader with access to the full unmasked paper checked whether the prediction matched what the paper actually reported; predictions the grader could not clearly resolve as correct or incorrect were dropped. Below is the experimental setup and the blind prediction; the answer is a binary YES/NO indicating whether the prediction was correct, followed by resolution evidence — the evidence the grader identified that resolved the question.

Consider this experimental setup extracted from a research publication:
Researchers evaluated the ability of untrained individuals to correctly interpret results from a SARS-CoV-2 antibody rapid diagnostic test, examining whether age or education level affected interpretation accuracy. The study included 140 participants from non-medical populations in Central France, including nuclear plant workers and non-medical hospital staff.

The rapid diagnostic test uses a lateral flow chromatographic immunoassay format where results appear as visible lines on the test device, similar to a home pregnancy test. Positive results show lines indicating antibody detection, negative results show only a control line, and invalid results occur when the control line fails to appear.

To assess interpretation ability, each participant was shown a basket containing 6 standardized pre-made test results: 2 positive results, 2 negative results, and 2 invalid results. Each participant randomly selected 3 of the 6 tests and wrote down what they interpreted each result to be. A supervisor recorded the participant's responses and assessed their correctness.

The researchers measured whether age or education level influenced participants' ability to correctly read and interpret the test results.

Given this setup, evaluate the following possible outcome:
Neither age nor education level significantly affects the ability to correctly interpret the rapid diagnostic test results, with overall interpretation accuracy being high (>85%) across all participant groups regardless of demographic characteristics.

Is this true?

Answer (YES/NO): YES